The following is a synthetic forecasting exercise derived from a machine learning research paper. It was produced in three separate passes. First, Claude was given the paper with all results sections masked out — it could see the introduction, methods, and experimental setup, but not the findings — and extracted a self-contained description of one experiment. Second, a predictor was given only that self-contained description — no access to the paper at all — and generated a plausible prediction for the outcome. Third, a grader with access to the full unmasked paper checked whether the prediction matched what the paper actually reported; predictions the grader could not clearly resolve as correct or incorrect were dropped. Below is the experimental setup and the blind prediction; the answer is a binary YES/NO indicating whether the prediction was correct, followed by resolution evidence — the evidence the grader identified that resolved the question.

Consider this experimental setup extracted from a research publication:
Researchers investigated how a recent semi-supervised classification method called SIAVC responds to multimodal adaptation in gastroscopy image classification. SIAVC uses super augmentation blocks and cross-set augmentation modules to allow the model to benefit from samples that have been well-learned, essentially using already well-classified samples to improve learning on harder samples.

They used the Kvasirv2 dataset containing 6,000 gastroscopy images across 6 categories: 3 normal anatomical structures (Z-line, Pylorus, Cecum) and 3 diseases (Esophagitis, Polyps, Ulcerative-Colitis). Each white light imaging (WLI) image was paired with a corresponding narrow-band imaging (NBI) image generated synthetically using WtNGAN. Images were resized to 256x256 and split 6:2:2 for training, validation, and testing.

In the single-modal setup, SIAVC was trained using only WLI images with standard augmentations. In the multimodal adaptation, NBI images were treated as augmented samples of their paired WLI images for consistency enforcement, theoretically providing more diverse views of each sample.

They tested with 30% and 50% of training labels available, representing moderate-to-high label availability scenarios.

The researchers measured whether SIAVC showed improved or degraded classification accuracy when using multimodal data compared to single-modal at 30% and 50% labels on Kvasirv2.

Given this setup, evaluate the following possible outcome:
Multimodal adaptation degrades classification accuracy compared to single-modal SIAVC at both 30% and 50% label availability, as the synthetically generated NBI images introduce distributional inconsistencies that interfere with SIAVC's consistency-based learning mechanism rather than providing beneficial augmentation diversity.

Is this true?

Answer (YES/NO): YES